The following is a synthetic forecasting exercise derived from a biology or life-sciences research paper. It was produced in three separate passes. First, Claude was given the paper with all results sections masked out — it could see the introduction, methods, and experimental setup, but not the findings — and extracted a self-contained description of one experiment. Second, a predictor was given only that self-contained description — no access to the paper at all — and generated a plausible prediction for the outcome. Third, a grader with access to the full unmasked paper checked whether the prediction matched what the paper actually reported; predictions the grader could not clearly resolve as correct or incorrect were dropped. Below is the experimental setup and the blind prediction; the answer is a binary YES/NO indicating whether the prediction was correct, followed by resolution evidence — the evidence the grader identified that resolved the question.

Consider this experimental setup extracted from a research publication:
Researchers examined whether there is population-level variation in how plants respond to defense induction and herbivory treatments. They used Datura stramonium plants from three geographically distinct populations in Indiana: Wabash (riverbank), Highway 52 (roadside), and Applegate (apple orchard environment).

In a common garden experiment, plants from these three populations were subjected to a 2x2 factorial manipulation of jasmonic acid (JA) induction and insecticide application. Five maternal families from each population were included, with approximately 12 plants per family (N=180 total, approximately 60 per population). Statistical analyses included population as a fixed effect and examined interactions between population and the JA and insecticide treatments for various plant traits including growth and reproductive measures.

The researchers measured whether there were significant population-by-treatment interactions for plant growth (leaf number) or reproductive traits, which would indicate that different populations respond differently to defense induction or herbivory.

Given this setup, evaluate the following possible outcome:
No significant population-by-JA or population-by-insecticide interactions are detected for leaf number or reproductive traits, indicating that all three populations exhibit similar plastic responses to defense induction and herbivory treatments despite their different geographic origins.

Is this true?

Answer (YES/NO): YES